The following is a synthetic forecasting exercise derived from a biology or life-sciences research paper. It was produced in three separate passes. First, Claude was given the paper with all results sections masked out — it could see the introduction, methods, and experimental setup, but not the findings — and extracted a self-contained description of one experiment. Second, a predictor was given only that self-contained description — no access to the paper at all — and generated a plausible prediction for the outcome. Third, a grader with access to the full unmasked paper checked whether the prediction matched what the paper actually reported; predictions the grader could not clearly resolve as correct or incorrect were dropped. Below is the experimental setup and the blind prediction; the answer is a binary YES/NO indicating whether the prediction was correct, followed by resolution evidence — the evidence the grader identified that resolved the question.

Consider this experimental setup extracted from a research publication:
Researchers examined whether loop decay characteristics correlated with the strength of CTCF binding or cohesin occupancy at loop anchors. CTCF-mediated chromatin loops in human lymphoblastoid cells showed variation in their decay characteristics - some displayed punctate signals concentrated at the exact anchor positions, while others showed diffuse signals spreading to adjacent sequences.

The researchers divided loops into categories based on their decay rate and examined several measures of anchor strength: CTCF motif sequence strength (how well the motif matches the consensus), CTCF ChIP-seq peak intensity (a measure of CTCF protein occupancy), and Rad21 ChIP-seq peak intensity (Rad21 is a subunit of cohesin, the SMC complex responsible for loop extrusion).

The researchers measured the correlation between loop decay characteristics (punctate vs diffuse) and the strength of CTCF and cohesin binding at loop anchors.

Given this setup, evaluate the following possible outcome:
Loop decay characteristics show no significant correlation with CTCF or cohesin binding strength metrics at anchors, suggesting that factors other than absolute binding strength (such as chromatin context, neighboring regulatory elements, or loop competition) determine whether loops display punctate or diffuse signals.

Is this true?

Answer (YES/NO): YES